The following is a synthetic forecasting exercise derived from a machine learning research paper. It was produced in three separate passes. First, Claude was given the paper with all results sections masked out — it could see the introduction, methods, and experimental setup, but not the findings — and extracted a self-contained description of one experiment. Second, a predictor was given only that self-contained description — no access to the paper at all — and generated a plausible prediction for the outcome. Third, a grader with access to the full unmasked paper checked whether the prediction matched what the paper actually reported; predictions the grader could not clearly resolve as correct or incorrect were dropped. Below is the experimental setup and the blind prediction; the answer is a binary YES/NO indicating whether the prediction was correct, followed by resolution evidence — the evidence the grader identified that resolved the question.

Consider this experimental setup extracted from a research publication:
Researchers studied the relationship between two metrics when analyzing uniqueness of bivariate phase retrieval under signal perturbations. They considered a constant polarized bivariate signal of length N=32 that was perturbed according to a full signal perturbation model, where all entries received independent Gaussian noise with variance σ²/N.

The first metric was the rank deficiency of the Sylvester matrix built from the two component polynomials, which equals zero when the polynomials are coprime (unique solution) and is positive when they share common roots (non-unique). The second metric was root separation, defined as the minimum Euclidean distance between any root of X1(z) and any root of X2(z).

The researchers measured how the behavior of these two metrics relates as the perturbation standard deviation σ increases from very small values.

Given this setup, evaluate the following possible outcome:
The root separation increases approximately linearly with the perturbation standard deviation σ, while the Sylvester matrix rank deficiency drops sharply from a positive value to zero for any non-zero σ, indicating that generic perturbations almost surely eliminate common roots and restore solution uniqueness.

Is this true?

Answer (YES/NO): NO